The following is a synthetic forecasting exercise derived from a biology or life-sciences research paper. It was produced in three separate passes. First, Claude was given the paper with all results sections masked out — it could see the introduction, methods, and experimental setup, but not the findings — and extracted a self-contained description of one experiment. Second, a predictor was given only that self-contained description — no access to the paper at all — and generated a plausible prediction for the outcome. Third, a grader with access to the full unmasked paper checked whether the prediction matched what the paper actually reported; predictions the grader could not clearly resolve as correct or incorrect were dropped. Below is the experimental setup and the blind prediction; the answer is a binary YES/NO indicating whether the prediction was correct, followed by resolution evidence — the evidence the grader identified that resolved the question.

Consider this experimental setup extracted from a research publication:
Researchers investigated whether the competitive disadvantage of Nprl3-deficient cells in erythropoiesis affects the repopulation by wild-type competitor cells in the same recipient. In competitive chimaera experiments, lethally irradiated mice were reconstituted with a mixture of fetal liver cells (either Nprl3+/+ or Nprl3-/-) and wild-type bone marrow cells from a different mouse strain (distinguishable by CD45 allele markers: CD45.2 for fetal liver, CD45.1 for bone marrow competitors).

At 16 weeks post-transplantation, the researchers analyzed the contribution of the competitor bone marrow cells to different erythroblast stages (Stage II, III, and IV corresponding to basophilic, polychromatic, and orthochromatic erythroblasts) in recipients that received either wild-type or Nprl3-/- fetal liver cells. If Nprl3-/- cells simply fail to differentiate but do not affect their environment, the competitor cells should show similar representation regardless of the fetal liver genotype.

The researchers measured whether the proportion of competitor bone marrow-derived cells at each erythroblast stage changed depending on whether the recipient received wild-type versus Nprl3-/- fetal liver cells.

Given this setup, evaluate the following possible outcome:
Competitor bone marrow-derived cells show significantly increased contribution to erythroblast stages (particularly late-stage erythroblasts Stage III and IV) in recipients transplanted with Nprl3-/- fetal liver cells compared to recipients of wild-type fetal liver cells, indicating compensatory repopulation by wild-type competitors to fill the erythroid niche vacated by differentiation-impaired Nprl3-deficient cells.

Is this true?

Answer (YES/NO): YES